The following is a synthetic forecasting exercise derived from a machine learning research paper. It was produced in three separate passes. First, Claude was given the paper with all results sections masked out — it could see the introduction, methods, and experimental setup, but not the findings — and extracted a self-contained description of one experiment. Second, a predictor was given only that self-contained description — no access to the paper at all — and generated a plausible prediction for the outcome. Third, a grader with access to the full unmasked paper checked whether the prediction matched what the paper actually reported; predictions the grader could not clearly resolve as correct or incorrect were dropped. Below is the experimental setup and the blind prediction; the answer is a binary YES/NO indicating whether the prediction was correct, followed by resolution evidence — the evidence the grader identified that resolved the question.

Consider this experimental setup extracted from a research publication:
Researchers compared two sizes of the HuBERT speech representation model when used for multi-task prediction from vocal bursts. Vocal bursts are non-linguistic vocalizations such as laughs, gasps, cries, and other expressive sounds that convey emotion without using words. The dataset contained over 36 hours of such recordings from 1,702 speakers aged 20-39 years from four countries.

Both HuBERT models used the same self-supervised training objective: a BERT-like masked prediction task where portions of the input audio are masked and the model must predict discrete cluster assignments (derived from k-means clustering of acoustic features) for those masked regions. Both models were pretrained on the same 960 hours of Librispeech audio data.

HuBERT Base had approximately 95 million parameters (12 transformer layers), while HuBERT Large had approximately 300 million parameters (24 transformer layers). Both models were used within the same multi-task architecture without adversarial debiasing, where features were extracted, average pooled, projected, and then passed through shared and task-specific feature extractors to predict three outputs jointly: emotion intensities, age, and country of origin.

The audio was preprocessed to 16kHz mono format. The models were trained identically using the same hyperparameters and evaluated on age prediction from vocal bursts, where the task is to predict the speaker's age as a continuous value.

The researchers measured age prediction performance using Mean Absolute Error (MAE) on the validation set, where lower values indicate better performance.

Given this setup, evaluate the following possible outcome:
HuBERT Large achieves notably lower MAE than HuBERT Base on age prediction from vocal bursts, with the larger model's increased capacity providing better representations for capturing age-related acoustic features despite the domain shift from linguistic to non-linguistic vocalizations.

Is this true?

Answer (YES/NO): NO